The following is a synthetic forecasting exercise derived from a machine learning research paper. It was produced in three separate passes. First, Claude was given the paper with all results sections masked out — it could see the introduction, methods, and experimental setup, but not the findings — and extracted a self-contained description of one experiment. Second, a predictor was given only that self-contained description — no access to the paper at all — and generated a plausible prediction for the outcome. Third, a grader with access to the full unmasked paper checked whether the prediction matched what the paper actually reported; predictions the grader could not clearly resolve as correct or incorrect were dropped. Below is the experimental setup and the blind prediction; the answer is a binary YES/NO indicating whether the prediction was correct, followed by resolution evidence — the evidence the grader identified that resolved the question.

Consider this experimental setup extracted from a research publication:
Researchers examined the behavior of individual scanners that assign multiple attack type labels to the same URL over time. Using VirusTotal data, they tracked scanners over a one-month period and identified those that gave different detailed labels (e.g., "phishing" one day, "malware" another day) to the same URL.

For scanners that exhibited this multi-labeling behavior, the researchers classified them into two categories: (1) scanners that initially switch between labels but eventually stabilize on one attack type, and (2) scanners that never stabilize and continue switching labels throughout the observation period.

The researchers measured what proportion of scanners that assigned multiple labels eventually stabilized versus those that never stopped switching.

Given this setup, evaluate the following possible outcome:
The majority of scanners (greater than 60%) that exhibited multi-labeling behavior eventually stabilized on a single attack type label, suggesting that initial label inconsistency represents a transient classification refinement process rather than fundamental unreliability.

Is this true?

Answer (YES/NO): NO